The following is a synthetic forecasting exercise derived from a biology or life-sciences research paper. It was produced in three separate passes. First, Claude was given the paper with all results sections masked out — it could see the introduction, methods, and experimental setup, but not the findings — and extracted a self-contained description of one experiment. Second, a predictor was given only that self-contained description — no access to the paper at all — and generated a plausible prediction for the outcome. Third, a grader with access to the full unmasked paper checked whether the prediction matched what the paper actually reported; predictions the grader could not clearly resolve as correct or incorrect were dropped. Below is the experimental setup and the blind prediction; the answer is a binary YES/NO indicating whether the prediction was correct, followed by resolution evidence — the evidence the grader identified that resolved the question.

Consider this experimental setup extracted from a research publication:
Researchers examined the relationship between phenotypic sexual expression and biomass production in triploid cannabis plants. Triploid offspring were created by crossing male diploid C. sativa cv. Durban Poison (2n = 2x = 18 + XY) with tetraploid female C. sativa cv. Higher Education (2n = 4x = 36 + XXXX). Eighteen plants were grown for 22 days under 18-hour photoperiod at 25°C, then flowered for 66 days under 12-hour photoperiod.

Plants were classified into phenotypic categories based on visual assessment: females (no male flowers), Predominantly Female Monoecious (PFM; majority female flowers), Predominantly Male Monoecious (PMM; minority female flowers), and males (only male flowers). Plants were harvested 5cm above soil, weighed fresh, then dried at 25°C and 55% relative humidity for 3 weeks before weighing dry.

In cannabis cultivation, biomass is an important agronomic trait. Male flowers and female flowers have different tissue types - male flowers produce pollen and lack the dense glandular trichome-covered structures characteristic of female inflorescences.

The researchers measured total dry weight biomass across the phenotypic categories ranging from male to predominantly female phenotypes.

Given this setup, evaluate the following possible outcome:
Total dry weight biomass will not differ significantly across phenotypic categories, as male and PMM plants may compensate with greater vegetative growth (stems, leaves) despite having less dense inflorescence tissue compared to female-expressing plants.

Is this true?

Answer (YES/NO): YES